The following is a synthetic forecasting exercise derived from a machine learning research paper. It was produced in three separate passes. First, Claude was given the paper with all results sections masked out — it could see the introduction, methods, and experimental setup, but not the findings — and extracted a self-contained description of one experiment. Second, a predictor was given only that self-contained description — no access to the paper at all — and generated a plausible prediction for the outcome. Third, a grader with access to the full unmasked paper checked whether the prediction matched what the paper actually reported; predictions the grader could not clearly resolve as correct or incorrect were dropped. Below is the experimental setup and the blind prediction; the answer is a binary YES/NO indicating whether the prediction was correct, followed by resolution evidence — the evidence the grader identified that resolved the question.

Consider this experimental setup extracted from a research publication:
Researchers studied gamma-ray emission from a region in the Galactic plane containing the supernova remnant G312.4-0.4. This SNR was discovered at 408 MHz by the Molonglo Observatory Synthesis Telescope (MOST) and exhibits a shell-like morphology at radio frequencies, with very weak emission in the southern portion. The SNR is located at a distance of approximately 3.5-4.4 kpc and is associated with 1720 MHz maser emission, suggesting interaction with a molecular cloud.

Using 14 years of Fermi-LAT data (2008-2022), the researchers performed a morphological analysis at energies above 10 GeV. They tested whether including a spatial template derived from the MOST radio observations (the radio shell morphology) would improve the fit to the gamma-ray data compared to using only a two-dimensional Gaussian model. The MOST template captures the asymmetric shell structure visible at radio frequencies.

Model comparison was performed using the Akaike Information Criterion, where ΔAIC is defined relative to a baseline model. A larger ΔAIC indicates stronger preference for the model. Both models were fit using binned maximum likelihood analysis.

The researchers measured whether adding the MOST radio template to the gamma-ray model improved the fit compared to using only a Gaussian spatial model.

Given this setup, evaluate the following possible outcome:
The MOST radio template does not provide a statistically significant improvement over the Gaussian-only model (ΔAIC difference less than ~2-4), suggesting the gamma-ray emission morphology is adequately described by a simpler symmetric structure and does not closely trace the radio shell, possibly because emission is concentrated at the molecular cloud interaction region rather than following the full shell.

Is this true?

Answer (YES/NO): NO